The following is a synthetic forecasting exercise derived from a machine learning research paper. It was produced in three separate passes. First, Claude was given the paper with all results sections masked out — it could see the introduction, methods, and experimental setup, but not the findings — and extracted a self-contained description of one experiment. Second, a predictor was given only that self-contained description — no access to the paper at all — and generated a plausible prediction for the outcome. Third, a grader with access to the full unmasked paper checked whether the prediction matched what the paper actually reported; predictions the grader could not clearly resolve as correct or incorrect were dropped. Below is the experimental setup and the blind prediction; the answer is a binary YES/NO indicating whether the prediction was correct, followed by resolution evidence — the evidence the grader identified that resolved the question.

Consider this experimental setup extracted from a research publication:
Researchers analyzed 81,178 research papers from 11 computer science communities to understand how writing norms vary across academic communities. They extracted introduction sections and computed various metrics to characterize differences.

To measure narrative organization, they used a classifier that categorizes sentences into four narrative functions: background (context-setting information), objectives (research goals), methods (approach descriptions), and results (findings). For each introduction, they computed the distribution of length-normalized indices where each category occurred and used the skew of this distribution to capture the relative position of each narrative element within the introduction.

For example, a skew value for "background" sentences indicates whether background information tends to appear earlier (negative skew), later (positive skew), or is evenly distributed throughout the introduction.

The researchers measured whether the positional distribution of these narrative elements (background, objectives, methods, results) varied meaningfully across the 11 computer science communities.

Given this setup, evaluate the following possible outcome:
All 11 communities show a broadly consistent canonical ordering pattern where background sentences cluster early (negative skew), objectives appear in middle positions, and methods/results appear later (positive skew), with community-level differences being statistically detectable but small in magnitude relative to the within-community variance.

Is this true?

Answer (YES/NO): NO